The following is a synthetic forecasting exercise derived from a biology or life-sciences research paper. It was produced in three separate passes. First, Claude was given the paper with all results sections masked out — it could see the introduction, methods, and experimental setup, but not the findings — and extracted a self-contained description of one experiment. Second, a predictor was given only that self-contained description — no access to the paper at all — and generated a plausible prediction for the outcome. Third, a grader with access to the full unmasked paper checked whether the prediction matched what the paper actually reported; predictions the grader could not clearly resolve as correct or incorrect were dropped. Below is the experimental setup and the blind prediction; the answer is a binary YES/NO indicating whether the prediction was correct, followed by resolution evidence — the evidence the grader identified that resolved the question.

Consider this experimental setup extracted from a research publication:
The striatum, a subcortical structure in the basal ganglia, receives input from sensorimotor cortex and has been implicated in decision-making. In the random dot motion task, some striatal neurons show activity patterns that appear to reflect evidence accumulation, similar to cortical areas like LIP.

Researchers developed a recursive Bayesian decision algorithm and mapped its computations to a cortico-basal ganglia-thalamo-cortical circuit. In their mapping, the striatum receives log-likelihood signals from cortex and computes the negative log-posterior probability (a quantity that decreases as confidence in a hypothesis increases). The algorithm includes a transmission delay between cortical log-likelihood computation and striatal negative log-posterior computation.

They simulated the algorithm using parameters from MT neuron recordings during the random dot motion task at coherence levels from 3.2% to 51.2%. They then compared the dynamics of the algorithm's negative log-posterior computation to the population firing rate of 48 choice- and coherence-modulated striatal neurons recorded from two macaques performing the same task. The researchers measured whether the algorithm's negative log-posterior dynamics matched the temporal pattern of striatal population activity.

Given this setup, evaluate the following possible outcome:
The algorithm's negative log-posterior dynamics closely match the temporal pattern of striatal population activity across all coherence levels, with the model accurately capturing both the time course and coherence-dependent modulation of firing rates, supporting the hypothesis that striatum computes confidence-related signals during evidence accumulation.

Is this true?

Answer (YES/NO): NO